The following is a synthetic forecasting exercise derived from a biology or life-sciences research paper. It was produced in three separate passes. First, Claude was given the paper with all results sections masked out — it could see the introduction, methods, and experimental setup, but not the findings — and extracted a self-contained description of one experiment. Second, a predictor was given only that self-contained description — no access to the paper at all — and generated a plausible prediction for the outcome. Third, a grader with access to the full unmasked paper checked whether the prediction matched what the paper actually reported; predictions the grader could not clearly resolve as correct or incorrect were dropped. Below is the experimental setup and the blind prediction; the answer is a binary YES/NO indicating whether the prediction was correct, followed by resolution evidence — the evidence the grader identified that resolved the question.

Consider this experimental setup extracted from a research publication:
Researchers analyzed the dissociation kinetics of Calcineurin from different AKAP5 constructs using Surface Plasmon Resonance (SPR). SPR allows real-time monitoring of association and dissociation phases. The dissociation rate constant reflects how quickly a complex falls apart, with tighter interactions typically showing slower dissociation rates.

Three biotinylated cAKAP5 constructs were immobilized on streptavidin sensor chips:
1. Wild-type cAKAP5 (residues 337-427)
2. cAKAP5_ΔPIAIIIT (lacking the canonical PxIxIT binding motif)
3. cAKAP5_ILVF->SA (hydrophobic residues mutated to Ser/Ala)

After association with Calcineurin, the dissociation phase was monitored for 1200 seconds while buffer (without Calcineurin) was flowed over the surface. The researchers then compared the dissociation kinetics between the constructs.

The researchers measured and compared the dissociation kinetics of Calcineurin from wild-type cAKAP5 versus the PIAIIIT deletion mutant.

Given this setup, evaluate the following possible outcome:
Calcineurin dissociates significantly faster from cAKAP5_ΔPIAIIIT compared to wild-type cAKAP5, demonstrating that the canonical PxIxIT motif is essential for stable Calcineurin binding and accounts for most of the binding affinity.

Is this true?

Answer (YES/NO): NO